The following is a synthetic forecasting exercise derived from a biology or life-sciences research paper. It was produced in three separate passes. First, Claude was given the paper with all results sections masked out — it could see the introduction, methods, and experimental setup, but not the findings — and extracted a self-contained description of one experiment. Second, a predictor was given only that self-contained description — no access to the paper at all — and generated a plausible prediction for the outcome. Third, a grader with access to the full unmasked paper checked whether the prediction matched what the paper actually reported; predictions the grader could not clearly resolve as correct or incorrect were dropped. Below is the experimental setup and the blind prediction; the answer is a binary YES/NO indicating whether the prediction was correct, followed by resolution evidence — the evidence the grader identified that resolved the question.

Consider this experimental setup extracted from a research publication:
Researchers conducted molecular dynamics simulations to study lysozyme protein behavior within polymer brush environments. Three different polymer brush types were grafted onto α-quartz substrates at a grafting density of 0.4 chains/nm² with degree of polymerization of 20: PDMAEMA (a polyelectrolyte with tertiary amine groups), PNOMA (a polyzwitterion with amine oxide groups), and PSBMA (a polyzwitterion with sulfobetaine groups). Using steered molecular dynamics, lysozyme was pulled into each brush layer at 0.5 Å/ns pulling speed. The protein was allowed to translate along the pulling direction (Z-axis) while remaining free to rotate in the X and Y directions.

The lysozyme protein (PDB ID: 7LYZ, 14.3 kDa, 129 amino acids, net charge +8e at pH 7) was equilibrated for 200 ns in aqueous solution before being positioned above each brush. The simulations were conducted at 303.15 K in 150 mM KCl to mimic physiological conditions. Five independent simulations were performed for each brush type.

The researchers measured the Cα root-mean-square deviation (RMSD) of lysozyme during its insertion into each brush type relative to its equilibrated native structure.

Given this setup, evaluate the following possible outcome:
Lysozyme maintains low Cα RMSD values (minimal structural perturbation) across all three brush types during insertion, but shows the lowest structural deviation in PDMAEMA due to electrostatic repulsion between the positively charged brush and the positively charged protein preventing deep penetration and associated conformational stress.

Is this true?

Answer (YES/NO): NO